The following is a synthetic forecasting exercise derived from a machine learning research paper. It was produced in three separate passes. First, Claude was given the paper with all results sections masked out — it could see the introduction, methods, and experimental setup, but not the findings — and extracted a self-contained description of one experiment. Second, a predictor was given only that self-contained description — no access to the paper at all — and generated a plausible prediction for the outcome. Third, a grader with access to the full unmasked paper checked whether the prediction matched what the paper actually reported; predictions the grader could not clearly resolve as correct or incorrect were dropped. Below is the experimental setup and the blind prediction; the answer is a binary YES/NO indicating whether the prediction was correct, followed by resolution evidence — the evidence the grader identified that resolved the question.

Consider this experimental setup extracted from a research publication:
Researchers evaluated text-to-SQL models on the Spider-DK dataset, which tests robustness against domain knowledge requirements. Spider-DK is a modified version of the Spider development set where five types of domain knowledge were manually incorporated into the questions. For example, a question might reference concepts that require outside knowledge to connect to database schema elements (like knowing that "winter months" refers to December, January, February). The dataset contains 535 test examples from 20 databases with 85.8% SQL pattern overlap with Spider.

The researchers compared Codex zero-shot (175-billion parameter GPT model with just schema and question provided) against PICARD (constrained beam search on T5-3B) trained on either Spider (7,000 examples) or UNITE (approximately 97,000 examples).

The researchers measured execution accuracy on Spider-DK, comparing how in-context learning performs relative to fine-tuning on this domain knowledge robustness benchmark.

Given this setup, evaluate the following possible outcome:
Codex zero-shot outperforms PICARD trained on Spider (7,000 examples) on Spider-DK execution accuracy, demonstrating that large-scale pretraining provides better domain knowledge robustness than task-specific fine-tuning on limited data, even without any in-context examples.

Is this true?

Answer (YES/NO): YES